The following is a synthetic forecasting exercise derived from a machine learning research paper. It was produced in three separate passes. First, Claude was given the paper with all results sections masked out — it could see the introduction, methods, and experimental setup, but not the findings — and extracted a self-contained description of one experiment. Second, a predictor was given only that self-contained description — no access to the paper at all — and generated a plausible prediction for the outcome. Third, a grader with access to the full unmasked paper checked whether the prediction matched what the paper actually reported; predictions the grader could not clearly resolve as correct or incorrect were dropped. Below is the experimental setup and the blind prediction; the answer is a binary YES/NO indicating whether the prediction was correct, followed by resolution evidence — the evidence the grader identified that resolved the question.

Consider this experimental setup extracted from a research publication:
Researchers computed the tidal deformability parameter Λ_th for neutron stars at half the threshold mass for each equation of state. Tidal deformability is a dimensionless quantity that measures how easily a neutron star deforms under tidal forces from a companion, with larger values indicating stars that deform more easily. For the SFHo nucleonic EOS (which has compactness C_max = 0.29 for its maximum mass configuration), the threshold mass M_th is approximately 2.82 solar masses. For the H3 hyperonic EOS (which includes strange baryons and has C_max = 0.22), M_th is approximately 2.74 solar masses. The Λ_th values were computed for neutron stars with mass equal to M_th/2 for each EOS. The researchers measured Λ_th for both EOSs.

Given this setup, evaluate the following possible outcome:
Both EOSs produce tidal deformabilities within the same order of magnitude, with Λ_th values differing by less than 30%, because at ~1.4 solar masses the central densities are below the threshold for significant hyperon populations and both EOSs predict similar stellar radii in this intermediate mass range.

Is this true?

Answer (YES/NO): NO